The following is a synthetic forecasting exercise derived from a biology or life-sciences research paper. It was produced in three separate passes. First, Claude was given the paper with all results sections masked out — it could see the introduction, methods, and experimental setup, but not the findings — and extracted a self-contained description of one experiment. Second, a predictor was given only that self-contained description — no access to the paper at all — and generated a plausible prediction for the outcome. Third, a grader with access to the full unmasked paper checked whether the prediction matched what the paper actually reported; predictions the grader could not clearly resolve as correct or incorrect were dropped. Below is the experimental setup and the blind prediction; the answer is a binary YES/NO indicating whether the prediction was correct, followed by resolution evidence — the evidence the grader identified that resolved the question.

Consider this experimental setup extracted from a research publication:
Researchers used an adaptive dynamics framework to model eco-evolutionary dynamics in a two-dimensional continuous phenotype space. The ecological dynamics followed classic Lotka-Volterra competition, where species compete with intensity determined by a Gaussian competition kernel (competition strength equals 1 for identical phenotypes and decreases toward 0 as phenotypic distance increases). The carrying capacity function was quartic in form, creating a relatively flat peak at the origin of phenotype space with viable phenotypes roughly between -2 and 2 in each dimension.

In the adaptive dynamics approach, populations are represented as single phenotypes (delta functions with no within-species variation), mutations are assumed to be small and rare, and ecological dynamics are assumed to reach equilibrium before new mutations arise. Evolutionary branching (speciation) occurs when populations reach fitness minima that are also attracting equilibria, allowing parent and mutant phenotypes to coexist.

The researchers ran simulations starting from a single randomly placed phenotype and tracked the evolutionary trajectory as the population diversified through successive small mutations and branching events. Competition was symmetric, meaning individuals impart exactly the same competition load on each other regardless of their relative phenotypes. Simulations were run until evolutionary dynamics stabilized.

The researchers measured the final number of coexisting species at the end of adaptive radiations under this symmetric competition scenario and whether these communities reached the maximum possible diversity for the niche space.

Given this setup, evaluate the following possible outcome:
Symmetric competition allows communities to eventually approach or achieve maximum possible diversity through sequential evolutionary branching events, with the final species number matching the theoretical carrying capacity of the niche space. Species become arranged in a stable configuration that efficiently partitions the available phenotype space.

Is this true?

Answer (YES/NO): YES